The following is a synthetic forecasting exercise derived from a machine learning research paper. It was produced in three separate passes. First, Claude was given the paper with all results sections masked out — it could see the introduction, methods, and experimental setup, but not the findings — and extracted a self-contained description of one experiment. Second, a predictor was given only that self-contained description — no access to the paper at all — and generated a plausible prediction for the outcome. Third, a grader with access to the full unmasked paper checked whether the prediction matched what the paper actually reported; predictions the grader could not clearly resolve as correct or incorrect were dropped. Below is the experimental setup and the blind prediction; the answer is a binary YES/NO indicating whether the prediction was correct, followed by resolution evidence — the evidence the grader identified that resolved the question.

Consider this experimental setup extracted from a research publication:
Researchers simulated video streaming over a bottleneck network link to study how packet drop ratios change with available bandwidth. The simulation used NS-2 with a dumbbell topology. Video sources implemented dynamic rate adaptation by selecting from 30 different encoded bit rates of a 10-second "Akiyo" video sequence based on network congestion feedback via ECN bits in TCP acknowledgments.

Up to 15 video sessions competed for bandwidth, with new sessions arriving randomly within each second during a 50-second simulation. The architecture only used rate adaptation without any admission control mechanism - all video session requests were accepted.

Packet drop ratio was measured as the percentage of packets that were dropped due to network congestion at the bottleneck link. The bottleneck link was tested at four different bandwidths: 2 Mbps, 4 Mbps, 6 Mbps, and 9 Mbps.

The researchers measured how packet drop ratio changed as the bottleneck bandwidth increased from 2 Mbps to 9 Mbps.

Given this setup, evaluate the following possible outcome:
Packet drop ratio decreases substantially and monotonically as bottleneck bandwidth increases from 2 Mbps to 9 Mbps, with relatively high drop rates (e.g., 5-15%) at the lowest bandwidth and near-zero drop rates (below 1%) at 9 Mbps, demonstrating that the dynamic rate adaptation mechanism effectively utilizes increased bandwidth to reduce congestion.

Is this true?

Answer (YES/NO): NO